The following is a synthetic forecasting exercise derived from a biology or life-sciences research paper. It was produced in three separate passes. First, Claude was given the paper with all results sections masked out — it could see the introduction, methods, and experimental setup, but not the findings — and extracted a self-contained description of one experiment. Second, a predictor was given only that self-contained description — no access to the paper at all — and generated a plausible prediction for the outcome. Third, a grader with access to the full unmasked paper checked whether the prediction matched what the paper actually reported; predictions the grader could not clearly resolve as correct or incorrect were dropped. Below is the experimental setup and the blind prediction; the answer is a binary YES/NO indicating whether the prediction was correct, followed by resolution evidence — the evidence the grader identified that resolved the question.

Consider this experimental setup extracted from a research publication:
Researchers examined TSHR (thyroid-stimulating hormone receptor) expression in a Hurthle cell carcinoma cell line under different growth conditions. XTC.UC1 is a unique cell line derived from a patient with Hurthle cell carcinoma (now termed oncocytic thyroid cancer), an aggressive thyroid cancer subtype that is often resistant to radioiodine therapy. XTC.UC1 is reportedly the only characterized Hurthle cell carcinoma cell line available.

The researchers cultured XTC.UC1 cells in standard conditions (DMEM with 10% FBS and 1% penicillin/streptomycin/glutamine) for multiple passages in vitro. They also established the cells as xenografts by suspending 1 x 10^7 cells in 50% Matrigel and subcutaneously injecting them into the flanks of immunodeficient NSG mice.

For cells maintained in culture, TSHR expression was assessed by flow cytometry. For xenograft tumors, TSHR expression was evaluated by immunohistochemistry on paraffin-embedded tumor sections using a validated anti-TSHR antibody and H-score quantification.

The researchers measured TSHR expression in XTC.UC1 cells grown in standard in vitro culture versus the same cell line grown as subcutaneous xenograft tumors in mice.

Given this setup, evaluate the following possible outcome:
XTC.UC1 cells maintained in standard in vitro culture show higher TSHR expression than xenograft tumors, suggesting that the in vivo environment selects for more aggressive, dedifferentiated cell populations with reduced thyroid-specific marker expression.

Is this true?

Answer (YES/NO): NO